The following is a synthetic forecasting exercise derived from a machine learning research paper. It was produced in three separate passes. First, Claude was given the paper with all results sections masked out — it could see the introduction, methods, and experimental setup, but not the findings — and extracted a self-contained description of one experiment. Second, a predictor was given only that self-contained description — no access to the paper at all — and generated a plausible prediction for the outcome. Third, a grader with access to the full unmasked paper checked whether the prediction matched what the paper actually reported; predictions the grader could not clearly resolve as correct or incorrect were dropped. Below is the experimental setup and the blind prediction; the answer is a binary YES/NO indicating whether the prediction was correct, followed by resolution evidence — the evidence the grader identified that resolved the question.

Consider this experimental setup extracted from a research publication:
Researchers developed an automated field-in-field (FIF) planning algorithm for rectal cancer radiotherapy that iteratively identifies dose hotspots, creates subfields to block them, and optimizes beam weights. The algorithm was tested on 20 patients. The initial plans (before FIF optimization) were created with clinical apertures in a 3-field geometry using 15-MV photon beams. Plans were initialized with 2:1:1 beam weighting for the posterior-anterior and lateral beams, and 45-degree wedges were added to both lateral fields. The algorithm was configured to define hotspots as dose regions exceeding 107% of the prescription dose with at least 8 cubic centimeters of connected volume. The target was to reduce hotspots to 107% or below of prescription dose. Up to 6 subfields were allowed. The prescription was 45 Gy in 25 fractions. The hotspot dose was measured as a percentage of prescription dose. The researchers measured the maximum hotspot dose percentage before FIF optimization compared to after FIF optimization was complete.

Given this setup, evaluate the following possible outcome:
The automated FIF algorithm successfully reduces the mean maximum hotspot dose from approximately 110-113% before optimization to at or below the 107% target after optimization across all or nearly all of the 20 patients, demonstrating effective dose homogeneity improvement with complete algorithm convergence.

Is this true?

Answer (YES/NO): NO